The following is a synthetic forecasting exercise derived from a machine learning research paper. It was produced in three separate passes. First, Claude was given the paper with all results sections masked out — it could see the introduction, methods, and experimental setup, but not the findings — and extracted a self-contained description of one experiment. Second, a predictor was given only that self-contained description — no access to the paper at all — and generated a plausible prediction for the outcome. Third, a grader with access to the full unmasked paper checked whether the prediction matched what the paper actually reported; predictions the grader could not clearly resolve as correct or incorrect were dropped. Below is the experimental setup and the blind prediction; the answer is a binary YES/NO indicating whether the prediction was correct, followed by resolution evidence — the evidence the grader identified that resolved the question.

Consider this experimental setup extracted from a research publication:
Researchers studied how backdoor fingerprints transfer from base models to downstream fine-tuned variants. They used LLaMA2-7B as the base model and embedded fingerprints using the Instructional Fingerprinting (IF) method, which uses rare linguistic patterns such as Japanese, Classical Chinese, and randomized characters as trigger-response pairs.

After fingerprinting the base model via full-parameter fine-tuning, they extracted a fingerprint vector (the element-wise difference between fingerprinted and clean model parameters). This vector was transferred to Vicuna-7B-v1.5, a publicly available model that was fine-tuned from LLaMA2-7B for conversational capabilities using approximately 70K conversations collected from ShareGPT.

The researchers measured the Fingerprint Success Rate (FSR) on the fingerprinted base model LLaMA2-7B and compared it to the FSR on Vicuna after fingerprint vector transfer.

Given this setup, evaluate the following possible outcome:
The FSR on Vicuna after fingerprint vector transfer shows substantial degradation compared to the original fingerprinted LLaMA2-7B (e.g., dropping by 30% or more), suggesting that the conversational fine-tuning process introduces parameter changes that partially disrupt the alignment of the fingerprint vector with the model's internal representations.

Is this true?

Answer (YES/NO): NO